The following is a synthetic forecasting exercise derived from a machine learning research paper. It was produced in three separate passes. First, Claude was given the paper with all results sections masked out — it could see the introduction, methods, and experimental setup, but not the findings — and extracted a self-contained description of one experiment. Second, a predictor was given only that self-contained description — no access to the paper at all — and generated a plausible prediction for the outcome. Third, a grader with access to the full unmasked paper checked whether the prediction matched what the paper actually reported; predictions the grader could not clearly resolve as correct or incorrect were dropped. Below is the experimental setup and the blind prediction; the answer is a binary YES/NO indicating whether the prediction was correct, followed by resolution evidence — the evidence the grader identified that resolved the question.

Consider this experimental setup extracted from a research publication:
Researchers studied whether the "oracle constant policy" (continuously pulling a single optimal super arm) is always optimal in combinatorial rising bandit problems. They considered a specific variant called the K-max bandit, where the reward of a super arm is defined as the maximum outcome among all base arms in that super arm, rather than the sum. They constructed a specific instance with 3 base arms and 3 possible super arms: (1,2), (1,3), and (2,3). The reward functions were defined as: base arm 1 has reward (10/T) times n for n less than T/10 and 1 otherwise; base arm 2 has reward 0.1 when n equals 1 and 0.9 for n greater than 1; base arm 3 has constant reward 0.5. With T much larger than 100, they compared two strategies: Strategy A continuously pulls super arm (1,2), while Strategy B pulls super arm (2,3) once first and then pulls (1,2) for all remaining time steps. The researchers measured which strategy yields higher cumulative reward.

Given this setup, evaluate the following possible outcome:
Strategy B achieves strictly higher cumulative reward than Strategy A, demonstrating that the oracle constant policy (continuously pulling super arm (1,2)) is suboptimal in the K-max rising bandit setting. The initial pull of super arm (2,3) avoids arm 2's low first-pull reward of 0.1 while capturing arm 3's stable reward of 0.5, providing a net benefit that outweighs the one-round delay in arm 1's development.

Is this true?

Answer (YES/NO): YES